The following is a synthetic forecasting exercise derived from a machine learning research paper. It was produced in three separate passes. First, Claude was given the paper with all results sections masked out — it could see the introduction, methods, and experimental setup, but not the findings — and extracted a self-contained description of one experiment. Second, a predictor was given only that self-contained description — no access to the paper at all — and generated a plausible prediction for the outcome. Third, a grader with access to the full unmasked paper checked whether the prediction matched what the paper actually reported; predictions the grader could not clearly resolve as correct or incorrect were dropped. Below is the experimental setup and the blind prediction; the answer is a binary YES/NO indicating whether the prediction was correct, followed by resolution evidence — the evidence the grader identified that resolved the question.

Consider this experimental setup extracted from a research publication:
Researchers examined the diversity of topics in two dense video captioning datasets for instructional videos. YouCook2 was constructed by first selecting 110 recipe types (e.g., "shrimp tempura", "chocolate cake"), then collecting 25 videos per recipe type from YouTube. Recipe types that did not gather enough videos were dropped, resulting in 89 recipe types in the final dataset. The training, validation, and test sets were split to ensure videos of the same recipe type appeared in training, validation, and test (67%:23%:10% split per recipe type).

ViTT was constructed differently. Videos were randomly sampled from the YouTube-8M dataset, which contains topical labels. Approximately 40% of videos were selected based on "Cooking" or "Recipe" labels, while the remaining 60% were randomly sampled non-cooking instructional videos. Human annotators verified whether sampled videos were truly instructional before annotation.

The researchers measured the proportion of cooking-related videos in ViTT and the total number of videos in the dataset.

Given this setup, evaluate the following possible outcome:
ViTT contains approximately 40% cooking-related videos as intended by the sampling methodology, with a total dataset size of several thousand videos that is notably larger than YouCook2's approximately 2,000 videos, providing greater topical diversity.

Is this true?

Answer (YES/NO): YES